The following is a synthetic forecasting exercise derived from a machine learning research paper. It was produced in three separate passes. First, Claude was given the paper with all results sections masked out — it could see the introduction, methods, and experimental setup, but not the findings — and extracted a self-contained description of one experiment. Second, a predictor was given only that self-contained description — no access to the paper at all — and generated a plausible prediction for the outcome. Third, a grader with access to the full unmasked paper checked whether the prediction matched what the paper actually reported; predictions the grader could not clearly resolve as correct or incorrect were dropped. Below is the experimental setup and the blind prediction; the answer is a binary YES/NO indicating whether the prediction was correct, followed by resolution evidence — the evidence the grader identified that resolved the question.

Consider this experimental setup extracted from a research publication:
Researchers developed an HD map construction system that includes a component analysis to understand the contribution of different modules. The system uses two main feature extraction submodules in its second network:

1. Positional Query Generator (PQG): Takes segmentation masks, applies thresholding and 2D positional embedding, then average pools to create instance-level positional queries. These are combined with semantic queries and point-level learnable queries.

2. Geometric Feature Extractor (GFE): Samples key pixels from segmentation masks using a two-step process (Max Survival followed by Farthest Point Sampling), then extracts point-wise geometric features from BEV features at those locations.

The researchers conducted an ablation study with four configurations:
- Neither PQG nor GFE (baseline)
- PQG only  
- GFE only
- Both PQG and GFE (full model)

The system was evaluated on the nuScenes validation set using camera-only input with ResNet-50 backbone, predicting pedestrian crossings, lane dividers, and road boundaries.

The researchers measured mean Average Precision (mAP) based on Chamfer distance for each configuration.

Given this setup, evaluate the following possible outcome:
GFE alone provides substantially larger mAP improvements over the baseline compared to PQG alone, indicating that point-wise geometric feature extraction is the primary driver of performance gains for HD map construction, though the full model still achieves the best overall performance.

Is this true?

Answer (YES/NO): NO